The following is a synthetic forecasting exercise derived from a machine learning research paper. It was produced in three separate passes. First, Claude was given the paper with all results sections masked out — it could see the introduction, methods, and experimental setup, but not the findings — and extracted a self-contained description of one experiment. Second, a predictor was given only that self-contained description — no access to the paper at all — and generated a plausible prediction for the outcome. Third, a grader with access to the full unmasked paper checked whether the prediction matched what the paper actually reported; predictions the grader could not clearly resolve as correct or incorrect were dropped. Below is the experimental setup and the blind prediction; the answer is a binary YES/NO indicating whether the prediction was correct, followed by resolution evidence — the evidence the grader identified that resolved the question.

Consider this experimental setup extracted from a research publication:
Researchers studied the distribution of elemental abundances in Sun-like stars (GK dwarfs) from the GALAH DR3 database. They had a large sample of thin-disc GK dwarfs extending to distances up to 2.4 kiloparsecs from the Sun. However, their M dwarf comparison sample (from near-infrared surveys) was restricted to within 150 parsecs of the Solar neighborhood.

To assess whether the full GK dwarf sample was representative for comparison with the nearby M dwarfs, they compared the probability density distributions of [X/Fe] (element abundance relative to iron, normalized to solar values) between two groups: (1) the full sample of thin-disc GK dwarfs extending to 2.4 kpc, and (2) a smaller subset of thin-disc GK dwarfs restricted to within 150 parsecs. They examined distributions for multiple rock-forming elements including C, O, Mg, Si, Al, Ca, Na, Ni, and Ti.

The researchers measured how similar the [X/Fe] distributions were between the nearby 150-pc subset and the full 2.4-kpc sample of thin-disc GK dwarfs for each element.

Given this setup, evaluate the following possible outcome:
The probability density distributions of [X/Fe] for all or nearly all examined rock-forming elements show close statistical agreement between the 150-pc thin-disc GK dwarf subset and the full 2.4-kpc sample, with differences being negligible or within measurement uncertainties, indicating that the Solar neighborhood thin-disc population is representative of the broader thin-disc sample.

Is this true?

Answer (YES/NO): YES